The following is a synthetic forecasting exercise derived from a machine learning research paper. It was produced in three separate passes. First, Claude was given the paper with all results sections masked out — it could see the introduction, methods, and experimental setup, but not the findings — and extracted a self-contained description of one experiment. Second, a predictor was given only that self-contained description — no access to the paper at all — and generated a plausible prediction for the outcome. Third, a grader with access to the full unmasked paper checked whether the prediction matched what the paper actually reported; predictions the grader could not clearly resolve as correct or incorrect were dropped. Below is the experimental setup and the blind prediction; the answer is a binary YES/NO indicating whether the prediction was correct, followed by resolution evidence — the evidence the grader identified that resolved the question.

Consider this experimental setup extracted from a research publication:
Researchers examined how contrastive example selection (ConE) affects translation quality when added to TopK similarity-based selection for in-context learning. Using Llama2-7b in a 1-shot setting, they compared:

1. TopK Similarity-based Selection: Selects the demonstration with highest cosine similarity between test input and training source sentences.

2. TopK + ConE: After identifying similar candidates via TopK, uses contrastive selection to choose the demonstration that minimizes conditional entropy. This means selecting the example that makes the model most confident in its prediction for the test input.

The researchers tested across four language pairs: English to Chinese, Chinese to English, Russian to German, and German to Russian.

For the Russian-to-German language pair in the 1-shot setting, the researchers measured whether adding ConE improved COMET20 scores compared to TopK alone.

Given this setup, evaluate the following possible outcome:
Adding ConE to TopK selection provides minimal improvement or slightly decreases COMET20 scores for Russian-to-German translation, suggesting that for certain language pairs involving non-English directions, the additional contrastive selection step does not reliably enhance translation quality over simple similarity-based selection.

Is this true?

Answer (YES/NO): NO